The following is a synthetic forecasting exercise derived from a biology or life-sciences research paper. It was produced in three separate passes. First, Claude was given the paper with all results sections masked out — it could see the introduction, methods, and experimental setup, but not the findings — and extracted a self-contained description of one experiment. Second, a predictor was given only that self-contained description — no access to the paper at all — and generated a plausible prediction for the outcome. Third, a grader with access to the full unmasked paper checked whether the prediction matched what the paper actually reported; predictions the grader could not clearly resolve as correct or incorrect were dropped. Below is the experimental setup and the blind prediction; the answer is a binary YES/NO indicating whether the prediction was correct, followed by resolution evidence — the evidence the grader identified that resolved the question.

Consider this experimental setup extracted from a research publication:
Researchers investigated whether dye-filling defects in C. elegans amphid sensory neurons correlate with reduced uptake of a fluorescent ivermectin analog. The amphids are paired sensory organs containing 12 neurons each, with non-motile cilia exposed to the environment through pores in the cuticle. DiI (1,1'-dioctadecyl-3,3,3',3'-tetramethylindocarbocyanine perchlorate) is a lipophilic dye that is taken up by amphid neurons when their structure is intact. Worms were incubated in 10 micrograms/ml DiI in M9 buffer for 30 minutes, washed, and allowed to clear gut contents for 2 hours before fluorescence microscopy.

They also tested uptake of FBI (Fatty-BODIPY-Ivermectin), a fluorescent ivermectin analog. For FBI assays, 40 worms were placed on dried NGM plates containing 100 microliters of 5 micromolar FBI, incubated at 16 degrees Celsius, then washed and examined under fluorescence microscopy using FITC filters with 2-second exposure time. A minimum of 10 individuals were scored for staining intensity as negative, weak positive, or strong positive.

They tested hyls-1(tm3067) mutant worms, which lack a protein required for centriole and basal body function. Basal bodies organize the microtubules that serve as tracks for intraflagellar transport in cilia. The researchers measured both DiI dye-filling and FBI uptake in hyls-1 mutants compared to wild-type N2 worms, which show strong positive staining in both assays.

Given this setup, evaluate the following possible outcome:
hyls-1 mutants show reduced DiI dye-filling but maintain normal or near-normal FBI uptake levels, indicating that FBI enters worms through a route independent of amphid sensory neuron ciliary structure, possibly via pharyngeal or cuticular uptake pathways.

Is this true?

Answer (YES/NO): NO